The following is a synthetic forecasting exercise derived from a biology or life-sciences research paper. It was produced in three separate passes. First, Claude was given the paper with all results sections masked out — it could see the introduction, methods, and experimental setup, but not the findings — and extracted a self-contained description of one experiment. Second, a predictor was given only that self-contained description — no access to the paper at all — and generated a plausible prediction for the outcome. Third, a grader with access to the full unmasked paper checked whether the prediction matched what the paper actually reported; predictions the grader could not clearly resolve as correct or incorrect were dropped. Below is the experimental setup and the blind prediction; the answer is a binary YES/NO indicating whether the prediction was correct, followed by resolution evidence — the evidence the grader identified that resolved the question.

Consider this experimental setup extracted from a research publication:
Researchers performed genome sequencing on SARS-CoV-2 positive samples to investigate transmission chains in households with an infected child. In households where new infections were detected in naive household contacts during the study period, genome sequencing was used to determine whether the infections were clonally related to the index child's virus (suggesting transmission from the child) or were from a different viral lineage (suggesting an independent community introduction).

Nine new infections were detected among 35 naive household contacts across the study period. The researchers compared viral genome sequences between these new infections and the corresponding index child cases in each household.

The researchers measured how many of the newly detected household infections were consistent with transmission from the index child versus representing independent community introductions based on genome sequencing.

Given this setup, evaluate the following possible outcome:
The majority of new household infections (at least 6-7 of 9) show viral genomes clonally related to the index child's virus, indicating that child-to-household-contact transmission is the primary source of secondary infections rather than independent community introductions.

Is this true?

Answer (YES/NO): NO